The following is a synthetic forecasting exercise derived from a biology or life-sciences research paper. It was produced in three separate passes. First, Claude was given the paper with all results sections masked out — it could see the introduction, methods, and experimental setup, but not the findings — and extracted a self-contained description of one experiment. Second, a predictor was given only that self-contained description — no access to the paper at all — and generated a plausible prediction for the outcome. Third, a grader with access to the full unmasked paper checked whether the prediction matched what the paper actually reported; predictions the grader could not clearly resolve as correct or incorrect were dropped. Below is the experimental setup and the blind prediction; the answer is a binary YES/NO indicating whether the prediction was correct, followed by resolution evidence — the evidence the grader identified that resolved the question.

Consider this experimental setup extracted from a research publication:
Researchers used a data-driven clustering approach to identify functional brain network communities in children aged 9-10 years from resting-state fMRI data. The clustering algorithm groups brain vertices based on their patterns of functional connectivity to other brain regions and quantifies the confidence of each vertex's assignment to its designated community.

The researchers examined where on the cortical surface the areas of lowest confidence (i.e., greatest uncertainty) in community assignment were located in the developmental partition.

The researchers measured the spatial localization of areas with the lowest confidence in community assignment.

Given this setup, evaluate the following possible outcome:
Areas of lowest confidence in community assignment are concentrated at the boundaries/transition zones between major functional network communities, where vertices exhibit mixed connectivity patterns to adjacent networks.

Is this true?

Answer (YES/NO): NO